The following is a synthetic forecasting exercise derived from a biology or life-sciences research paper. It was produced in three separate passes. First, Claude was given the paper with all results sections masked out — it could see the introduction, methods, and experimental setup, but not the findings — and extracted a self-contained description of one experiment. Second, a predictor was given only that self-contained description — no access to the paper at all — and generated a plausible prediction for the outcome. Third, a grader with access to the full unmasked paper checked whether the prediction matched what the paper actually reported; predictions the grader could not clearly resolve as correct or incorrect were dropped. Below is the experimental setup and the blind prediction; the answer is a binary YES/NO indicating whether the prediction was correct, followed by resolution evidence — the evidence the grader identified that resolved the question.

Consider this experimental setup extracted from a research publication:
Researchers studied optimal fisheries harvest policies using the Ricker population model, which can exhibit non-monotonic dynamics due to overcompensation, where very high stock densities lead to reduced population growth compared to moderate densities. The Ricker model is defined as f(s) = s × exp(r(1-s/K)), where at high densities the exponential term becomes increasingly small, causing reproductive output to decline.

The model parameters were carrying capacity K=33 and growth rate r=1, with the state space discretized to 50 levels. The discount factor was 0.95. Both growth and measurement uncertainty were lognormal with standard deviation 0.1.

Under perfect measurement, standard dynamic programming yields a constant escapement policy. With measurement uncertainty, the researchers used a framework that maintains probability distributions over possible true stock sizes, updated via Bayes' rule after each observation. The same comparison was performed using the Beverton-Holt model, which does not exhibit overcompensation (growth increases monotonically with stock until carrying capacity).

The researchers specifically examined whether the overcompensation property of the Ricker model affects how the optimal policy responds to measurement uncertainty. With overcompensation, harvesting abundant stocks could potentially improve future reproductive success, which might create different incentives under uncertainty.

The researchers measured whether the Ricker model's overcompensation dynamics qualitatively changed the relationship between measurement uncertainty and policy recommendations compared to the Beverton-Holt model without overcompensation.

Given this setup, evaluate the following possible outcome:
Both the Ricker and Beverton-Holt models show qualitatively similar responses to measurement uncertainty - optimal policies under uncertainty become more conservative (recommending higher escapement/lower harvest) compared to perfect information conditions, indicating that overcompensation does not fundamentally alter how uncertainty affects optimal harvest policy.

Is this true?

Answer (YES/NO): YES